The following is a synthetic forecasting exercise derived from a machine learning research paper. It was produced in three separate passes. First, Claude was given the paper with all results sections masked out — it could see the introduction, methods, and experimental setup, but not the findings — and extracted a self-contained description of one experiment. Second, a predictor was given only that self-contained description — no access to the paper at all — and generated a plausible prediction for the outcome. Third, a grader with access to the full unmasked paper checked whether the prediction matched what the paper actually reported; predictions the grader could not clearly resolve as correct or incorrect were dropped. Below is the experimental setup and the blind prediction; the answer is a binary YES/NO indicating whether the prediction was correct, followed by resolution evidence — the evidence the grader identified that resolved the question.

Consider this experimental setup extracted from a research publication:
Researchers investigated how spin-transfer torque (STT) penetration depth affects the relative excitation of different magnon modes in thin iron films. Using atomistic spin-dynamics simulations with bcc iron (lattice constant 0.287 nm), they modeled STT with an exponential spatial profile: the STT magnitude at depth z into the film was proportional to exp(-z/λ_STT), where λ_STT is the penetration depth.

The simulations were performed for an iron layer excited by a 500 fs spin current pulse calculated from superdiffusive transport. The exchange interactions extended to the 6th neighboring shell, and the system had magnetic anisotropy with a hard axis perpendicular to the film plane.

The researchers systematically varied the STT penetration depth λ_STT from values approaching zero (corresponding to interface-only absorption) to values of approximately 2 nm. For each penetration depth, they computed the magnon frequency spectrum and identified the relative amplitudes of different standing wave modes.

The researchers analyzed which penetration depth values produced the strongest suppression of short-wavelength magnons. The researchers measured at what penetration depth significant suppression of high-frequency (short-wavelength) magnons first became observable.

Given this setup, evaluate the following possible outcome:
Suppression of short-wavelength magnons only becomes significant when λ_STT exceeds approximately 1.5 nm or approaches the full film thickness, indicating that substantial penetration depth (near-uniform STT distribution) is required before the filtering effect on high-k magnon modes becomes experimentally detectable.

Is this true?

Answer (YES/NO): NO